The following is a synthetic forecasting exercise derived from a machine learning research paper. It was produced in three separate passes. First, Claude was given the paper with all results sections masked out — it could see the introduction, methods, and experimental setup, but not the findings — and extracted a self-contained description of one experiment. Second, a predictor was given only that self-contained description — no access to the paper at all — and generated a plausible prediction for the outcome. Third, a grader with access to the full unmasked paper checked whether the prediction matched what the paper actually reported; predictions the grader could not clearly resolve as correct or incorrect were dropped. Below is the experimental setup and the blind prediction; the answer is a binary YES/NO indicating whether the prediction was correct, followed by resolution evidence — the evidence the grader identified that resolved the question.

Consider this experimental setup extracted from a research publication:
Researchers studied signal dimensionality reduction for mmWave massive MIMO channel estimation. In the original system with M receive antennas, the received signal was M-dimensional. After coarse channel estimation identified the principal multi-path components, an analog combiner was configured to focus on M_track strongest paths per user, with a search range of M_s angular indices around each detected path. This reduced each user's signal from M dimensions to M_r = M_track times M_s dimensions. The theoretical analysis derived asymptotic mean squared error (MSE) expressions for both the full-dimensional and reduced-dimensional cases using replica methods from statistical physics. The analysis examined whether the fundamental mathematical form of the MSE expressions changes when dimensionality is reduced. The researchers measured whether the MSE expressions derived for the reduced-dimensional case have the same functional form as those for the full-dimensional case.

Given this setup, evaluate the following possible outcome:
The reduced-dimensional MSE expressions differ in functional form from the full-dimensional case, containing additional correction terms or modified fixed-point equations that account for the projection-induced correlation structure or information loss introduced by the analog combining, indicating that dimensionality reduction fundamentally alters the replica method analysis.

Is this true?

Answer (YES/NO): NO